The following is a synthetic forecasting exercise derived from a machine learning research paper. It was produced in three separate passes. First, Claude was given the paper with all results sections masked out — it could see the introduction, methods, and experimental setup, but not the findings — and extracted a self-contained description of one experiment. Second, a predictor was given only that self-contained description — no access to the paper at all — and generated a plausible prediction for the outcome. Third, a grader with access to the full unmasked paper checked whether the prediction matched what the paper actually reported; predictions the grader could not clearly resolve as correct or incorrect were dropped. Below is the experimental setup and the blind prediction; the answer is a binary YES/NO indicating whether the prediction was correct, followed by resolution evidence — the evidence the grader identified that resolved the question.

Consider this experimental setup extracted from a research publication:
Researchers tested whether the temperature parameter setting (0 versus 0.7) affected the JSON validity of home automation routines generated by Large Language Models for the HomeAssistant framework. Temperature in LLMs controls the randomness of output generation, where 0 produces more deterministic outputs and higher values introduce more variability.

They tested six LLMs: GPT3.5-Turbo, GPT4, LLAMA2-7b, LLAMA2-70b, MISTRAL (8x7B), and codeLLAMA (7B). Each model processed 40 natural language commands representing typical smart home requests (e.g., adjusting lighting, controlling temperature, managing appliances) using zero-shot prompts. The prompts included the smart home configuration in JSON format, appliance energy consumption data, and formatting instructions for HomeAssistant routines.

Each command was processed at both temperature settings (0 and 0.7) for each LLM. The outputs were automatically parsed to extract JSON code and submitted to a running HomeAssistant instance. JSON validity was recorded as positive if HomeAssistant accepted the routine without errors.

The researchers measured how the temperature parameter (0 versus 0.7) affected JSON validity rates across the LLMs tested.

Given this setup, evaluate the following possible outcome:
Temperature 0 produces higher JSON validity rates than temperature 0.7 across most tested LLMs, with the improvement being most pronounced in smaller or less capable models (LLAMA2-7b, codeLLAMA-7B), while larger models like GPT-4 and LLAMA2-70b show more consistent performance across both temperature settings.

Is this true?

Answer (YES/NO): NO